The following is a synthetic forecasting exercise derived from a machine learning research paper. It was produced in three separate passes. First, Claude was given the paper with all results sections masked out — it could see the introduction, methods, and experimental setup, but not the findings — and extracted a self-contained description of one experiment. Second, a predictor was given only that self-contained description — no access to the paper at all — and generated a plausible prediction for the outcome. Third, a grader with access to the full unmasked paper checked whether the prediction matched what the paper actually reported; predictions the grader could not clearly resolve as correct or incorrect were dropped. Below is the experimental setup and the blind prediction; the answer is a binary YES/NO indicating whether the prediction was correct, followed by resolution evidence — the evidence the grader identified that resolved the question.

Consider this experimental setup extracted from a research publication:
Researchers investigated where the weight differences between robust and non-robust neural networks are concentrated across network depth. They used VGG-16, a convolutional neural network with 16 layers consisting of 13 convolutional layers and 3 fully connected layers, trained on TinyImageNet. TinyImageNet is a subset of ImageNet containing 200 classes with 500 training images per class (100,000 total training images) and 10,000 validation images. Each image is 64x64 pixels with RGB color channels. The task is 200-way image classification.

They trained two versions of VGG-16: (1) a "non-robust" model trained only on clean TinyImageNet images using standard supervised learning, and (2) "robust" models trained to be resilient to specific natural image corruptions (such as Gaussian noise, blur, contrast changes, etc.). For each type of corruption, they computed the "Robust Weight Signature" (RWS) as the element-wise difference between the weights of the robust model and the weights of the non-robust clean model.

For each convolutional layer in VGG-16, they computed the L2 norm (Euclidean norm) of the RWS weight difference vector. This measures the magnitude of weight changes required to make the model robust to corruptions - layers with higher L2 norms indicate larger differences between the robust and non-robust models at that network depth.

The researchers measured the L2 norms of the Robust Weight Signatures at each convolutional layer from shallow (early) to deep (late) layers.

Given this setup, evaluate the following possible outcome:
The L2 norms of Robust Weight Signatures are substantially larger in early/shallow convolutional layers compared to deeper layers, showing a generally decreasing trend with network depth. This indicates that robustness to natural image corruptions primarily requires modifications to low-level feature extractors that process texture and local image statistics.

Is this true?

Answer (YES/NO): YES